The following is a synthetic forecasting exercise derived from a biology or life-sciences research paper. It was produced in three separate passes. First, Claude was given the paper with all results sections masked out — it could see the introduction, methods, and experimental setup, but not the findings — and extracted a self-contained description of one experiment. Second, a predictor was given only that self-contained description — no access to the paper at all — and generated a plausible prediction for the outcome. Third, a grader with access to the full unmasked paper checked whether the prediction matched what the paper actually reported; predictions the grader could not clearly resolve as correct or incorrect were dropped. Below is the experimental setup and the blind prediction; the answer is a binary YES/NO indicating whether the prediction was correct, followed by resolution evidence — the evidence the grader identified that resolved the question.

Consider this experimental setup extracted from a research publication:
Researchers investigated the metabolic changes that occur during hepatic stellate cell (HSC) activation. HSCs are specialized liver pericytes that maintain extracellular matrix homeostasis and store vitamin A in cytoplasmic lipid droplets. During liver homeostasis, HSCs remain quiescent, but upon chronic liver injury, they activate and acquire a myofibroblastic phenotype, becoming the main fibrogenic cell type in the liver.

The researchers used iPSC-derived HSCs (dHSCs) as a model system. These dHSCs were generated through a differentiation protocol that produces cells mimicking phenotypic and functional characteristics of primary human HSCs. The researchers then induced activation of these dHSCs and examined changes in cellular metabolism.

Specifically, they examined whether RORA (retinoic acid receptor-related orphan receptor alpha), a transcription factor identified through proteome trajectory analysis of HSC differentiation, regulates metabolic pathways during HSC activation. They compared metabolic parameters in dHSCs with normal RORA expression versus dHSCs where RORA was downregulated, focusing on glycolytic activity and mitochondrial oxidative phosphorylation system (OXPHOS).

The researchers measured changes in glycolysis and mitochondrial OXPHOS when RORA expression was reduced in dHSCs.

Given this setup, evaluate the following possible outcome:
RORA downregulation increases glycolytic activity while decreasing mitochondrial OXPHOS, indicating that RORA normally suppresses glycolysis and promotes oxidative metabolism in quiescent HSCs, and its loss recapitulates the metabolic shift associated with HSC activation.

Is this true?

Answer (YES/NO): NO